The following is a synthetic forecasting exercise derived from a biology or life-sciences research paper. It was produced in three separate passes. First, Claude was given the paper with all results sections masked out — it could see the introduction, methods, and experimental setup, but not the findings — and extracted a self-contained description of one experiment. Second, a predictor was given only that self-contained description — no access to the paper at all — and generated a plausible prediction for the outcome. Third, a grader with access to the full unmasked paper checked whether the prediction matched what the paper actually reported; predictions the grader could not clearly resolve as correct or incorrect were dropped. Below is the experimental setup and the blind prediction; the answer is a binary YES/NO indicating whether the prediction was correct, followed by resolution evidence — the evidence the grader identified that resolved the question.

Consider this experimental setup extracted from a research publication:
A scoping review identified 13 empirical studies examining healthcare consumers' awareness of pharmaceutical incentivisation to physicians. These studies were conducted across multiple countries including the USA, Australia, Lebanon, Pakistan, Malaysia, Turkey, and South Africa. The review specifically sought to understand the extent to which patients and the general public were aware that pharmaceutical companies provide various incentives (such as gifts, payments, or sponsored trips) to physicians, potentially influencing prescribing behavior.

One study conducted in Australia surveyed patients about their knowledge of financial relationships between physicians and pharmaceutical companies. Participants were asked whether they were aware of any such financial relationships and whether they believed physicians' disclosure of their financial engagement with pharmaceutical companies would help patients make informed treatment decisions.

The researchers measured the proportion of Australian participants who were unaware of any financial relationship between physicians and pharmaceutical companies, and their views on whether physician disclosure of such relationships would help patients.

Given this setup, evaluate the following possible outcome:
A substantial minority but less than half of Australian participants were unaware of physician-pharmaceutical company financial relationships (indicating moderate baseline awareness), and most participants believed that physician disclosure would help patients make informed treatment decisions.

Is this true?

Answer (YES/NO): NO